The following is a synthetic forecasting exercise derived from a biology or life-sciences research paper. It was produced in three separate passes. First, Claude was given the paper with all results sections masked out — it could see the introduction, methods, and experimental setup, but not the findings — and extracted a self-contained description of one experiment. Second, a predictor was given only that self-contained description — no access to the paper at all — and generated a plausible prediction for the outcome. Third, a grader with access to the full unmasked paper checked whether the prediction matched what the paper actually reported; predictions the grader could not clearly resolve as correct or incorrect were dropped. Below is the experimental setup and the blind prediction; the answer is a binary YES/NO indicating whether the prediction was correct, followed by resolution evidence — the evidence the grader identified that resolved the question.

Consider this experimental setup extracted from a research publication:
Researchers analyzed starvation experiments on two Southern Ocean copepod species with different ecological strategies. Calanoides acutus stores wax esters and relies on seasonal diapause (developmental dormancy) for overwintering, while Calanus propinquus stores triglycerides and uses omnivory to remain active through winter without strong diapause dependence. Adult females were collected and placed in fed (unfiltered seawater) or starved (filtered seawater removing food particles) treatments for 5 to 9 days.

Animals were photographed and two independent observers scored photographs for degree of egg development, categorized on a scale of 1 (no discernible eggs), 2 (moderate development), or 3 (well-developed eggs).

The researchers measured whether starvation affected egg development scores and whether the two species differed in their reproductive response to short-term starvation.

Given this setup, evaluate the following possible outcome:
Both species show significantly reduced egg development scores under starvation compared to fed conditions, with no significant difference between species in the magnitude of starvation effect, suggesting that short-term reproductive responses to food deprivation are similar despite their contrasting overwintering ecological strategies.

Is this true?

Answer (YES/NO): NO